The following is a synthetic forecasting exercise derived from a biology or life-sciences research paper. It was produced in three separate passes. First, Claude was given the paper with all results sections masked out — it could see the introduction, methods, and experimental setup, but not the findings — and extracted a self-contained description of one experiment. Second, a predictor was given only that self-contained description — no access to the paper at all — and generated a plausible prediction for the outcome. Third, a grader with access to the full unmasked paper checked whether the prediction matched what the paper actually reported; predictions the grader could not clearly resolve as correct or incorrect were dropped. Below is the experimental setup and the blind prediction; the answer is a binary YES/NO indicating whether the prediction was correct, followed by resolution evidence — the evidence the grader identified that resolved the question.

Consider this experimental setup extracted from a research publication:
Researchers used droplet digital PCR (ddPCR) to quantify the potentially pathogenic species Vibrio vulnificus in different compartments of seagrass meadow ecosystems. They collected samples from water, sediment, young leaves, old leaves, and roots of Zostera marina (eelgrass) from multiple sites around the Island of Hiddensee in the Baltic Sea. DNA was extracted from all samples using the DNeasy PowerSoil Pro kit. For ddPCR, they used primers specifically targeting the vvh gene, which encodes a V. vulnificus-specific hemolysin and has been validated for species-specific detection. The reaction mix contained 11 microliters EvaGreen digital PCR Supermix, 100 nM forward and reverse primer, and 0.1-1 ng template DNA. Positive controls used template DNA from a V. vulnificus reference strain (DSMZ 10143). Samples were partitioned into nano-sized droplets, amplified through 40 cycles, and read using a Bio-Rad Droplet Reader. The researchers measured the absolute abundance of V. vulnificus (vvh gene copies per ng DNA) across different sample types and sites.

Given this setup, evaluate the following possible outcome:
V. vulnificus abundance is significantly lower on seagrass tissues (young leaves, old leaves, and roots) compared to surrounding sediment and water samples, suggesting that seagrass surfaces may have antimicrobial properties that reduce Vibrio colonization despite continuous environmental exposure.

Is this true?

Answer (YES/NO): NO